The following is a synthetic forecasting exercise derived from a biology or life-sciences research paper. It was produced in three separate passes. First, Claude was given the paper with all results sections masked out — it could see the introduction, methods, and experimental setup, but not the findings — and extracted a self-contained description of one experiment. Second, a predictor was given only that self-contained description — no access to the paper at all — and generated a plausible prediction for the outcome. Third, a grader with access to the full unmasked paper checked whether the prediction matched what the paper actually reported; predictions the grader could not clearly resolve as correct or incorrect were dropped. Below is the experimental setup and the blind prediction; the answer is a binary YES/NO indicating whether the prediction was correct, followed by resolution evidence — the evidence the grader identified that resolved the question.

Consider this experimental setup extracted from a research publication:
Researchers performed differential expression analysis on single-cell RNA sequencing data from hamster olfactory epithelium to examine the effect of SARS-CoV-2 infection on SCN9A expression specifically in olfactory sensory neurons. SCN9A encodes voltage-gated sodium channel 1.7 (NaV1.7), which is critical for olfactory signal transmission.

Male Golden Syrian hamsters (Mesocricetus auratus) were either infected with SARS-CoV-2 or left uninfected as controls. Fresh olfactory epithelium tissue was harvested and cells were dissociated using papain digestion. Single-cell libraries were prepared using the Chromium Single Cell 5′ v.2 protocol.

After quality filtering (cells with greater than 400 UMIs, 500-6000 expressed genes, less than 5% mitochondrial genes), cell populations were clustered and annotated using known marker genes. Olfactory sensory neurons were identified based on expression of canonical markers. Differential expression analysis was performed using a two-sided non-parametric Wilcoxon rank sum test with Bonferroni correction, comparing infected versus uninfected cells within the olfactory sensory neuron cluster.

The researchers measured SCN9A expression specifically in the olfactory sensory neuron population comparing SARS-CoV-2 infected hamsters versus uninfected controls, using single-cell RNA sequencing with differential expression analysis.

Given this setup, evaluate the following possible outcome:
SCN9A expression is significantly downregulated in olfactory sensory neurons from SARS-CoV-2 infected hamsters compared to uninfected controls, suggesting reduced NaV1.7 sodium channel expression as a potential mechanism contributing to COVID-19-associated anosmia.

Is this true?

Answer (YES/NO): YES